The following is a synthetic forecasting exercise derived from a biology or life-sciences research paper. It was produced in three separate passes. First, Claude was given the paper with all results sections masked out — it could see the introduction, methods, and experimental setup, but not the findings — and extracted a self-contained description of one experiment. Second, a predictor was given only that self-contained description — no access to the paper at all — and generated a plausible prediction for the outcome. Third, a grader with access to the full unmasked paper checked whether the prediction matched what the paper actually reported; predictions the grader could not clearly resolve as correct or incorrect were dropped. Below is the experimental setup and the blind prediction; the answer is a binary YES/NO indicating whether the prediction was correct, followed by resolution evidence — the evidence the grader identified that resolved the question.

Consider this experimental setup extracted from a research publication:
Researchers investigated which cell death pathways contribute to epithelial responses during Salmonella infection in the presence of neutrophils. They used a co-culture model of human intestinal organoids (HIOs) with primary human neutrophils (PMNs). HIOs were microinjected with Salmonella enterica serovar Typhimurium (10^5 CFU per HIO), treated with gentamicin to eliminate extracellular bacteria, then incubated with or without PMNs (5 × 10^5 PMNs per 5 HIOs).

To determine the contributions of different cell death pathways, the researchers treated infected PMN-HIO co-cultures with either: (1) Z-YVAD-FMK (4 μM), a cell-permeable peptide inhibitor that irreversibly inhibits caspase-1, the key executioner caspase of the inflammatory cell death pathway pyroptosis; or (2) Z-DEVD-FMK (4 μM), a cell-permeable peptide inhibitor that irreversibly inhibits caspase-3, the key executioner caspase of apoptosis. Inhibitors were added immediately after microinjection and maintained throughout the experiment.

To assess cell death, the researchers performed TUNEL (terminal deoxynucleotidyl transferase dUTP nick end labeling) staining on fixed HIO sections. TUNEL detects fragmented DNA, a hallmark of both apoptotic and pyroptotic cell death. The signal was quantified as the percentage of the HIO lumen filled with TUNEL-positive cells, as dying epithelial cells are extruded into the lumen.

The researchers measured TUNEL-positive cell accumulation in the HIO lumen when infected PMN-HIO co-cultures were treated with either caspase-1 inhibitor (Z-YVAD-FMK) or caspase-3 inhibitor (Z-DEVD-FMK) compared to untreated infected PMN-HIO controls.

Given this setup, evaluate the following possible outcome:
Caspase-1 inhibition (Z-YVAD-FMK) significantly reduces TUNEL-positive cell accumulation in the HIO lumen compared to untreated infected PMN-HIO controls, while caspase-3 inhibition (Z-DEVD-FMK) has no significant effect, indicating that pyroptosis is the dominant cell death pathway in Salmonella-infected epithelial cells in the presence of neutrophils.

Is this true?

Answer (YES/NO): NO